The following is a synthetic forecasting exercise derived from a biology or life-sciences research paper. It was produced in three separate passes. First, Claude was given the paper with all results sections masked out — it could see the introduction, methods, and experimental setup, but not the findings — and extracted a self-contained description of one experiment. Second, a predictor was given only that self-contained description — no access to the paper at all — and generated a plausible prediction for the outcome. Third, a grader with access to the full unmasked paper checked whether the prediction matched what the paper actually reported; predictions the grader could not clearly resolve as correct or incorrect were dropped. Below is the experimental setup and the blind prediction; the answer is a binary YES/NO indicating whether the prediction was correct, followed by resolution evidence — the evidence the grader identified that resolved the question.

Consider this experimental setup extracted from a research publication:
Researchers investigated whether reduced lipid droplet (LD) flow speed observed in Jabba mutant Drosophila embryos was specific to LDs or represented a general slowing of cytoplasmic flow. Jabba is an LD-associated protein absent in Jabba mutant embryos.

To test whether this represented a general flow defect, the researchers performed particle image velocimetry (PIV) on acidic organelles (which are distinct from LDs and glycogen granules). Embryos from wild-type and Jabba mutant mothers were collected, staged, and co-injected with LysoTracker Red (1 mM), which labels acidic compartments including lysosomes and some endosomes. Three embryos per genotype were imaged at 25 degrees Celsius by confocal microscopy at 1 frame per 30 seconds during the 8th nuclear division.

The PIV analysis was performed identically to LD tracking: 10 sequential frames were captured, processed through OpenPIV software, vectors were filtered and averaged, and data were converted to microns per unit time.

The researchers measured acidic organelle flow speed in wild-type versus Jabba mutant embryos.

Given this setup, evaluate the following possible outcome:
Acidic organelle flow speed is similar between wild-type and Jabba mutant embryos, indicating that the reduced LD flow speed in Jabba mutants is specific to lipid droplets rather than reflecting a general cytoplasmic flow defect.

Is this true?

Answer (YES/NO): YES